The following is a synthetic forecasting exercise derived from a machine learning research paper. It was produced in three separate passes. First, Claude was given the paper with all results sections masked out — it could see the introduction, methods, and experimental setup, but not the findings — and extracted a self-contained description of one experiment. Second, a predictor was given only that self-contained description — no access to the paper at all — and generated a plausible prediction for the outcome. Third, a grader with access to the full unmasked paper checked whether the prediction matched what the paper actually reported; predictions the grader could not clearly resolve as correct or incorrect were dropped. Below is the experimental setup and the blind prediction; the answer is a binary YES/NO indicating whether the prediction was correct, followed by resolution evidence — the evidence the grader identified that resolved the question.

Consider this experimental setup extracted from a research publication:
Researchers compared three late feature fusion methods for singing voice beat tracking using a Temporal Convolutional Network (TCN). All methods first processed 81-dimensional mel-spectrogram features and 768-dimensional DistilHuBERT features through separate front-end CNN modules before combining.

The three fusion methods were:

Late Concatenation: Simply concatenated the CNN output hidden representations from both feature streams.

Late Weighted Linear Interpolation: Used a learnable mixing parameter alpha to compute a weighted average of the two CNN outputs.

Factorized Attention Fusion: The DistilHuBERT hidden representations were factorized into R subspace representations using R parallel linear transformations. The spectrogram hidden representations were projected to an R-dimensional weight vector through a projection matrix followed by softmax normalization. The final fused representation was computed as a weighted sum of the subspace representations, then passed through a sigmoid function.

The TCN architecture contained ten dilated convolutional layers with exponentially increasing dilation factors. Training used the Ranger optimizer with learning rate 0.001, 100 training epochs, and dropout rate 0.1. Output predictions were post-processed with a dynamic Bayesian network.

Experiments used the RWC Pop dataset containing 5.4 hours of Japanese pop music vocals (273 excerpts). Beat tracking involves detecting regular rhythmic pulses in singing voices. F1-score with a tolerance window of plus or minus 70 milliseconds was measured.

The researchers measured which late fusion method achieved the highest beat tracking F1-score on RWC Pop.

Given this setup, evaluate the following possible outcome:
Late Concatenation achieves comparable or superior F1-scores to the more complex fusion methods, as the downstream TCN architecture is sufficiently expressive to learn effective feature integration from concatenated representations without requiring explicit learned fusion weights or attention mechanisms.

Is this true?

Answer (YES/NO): NO